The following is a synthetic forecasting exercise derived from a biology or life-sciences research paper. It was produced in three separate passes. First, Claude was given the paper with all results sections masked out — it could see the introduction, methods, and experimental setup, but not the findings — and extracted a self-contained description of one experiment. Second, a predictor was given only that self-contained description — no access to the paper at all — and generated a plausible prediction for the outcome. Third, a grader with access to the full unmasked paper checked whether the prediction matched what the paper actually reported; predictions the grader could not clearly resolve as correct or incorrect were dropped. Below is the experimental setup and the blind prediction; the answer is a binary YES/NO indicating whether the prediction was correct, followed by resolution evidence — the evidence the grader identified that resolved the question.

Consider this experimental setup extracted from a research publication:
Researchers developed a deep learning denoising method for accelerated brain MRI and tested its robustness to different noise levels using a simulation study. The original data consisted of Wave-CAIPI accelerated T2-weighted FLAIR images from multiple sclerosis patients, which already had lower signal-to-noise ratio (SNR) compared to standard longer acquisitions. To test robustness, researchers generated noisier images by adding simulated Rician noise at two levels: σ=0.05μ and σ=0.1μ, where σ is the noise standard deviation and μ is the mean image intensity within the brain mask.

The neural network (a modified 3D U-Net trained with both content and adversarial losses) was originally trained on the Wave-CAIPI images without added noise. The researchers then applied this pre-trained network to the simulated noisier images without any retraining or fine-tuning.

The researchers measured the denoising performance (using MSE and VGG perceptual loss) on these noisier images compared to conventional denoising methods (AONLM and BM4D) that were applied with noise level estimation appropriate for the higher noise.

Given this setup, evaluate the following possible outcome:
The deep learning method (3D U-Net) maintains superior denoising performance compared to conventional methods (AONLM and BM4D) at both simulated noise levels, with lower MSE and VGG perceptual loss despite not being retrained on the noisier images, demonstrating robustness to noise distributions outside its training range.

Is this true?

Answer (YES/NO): NO